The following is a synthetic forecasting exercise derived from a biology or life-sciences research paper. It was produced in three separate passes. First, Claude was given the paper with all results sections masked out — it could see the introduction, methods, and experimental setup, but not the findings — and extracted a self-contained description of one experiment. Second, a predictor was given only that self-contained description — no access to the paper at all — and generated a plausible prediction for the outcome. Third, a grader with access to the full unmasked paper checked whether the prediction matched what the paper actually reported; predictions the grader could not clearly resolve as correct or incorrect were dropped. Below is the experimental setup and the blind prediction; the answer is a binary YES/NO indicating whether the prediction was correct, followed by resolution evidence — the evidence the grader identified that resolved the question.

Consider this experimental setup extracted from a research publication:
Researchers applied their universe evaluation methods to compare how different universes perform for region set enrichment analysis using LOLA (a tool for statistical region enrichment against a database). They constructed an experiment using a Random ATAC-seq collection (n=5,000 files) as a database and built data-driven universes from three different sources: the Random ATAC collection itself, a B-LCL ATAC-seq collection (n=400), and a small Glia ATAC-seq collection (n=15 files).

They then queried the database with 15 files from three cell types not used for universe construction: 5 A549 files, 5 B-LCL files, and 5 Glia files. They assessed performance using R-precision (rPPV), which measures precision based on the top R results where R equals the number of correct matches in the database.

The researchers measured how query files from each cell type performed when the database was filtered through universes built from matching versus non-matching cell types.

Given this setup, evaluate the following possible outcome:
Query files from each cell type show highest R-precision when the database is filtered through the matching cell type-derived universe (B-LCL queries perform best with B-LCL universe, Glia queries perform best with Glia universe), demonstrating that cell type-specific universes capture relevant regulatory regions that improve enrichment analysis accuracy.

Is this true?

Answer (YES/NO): YES